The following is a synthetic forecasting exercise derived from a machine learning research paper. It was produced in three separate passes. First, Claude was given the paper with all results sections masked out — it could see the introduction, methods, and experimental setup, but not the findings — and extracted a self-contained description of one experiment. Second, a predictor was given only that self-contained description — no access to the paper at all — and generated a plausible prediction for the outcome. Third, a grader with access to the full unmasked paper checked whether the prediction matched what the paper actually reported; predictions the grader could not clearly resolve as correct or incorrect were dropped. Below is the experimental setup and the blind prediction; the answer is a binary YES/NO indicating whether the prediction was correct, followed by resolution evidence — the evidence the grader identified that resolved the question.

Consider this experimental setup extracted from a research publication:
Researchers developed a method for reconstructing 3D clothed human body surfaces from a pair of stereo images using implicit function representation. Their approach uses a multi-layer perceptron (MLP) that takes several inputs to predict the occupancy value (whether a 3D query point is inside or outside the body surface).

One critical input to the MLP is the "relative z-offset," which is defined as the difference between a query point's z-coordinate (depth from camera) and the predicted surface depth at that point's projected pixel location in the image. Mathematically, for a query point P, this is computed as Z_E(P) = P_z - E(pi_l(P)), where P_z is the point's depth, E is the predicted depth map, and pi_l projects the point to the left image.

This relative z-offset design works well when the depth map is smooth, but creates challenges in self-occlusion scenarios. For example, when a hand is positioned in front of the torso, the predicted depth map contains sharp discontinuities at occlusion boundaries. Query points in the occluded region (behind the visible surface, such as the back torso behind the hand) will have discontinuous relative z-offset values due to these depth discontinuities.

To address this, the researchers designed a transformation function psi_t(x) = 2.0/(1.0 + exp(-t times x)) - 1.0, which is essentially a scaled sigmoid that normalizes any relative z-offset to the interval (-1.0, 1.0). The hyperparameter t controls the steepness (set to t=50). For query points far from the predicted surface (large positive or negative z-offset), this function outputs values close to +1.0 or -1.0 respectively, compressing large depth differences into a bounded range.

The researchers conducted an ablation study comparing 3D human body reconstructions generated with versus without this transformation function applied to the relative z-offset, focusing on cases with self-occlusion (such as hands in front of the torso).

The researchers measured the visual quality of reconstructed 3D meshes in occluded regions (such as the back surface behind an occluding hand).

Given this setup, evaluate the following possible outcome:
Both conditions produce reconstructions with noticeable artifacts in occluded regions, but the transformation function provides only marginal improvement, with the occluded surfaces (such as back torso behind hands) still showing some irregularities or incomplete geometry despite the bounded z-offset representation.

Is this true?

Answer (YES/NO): NO